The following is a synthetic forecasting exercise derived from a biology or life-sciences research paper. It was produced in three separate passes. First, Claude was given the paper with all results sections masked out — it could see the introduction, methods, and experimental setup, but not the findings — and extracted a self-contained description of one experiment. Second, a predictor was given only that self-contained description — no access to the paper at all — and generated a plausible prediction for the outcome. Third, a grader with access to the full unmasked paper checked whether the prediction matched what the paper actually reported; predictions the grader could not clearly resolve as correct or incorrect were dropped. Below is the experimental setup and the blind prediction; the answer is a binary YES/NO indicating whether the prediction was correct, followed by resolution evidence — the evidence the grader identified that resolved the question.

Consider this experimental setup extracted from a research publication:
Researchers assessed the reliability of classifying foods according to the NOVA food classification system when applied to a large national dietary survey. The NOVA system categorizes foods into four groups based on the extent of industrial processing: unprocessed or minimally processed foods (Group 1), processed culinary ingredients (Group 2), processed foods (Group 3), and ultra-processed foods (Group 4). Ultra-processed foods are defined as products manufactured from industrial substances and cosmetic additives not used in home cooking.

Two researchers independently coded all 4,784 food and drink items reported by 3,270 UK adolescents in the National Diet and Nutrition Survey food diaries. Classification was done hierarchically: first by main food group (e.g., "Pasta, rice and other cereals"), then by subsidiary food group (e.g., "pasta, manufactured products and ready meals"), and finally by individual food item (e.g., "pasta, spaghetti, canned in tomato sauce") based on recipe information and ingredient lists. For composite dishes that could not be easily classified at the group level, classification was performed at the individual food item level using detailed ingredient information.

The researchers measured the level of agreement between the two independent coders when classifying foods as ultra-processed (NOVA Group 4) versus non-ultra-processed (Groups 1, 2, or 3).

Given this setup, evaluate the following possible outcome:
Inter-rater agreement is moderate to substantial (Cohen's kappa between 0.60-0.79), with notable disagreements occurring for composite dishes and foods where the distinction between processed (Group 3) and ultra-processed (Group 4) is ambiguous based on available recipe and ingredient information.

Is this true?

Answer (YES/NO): NO